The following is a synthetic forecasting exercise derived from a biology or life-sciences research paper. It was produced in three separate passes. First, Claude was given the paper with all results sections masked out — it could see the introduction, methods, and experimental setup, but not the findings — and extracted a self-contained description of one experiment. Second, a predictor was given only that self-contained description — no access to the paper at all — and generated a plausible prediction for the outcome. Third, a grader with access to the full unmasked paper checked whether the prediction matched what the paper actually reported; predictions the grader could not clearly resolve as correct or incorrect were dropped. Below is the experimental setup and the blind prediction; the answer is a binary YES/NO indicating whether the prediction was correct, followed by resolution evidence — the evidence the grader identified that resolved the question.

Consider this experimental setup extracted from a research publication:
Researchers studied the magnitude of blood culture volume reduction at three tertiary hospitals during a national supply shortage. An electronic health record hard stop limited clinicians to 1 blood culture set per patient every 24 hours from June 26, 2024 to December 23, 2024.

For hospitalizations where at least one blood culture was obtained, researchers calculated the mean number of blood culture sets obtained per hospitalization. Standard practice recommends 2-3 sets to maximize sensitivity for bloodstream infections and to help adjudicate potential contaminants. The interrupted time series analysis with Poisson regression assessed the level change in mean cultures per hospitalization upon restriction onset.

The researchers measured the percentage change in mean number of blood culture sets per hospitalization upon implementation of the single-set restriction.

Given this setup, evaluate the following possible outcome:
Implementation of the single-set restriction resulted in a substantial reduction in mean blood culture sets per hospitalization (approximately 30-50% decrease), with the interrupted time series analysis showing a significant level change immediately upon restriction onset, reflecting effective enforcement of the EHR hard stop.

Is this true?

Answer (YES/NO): YES